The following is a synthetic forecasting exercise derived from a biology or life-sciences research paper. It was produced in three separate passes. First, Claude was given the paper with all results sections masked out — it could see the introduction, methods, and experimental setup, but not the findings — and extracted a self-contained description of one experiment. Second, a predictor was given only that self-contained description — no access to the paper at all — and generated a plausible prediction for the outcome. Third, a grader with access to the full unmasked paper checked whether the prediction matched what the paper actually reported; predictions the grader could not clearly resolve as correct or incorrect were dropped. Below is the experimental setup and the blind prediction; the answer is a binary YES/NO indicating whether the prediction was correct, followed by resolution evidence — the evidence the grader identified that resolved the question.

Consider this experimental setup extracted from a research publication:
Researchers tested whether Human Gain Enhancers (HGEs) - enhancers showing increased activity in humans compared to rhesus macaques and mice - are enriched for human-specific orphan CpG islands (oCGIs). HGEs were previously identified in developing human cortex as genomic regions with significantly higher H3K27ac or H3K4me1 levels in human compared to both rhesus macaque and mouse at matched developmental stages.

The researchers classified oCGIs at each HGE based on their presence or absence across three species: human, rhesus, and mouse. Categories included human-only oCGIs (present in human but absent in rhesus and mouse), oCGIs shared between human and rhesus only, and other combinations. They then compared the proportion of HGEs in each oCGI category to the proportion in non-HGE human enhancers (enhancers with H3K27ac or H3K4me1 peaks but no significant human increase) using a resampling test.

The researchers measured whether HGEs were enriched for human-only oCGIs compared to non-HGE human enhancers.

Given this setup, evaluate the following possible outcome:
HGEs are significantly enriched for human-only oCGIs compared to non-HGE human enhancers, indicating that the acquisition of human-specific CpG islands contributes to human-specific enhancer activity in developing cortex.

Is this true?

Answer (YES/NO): YES